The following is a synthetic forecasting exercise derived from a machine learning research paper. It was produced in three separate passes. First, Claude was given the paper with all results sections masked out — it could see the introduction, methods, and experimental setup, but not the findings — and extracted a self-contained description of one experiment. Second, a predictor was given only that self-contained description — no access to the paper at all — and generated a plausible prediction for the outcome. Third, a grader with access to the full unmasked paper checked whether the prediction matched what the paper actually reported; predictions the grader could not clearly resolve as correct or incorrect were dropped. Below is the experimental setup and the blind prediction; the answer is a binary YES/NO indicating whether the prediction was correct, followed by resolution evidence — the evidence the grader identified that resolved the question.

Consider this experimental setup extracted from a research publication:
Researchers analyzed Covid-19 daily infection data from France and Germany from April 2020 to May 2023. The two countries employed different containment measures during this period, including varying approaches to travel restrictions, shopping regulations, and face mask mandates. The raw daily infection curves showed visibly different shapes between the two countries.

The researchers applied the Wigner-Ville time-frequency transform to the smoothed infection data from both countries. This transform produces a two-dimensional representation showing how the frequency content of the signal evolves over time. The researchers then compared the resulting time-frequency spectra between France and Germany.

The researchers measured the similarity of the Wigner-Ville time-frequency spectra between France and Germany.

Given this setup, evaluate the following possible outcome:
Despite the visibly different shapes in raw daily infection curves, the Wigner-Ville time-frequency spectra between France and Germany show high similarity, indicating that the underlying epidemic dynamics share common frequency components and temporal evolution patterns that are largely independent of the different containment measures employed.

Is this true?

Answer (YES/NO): YES